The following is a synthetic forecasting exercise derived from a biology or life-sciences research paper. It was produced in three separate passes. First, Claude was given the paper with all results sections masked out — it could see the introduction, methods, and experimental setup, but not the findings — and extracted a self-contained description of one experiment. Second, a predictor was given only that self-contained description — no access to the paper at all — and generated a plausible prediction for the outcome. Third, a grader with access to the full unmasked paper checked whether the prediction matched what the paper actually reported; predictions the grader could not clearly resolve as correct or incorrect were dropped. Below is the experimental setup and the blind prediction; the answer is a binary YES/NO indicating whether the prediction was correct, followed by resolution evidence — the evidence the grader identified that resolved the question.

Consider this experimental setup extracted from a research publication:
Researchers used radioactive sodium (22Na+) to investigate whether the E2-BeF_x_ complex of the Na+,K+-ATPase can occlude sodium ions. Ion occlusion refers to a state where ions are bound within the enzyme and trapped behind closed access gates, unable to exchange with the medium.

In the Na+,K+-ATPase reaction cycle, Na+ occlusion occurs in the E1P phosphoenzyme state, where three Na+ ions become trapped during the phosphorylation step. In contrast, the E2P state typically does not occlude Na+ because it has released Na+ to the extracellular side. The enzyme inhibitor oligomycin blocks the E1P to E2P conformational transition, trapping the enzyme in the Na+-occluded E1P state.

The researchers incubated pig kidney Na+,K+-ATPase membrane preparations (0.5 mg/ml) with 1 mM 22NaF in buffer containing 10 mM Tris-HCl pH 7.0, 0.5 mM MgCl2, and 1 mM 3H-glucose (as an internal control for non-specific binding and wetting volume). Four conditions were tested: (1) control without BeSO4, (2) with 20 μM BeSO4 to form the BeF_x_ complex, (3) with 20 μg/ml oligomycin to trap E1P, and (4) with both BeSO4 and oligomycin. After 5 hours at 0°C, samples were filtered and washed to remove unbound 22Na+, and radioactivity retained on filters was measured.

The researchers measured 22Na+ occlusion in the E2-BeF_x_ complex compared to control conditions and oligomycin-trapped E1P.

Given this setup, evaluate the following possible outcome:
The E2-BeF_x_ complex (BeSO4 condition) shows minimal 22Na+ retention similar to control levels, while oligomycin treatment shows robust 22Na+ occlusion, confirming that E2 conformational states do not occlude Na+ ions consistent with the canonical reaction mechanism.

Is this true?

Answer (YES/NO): YES